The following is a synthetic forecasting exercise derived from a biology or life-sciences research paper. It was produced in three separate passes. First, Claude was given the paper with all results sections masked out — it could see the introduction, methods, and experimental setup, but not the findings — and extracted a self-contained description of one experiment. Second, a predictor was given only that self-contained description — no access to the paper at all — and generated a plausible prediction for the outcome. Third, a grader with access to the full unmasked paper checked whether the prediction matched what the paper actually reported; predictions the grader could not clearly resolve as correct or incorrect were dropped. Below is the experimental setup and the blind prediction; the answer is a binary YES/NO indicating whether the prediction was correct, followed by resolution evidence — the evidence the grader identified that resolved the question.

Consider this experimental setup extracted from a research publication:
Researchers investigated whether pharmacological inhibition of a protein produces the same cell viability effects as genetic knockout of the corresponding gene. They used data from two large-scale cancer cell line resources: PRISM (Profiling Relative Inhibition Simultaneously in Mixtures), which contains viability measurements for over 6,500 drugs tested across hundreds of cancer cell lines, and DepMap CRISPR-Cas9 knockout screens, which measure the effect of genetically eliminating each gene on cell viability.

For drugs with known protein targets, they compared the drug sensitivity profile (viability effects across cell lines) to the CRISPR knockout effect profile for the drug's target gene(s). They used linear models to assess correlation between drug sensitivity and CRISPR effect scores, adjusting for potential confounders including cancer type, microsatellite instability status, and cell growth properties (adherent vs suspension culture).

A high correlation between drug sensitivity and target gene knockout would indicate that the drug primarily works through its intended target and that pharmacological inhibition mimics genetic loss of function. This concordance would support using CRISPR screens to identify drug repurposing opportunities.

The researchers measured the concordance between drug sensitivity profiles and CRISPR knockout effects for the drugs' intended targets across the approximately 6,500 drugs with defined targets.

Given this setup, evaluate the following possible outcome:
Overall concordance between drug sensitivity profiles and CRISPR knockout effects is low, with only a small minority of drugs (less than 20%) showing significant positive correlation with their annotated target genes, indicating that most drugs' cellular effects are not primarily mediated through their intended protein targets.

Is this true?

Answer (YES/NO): YES